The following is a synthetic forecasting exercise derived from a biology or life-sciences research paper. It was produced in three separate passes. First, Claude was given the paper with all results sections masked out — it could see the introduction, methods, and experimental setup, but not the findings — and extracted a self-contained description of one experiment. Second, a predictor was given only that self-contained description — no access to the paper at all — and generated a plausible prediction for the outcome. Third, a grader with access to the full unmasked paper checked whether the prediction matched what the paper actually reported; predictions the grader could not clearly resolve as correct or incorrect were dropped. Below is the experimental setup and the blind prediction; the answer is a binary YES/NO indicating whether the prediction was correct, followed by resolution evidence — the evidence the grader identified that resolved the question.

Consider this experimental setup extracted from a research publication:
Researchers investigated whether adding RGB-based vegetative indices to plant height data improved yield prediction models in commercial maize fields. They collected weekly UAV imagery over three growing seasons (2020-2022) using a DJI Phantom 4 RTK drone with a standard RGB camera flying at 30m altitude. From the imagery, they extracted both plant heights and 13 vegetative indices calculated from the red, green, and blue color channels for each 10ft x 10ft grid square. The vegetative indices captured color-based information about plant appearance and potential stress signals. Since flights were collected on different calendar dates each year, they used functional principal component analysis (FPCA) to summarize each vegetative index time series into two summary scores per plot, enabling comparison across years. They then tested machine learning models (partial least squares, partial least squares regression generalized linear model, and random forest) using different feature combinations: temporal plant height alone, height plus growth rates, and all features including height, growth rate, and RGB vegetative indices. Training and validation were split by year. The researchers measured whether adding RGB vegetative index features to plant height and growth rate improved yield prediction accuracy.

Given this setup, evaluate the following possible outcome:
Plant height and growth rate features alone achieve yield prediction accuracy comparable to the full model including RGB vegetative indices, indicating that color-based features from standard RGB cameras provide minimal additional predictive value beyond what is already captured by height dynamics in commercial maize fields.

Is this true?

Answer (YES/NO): YES